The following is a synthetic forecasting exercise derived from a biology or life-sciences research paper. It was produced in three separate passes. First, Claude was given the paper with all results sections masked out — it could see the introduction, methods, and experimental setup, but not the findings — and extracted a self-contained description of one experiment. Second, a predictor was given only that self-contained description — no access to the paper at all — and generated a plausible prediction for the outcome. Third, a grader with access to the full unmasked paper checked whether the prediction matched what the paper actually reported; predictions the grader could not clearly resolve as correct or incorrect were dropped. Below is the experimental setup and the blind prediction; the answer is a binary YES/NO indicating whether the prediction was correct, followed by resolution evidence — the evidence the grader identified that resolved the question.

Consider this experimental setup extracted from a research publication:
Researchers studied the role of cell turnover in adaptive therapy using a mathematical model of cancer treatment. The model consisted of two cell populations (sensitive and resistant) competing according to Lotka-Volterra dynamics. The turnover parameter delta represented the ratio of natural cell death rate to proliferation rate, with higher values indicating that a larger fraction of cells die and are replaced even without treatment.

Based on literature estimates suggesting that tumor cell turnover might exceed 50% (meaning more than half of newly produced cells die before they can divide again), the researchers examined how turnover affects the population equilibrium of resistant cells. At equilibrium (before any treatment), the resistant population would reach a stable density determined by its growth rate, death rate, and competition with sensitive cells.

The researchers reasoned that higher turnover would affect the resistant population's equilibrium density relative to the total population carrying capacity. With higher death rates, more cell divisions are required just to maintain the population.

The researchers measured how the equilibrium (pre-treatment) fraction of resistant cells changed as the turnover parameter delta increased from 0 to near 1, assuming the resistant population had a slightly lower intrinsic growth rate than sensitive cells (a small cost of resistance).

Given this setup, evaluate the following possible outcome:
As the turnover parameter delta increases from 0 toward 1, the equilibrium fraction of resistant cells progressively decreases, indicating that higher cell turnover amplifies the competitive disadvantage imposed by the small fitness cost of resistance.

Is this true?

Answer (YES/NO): YES